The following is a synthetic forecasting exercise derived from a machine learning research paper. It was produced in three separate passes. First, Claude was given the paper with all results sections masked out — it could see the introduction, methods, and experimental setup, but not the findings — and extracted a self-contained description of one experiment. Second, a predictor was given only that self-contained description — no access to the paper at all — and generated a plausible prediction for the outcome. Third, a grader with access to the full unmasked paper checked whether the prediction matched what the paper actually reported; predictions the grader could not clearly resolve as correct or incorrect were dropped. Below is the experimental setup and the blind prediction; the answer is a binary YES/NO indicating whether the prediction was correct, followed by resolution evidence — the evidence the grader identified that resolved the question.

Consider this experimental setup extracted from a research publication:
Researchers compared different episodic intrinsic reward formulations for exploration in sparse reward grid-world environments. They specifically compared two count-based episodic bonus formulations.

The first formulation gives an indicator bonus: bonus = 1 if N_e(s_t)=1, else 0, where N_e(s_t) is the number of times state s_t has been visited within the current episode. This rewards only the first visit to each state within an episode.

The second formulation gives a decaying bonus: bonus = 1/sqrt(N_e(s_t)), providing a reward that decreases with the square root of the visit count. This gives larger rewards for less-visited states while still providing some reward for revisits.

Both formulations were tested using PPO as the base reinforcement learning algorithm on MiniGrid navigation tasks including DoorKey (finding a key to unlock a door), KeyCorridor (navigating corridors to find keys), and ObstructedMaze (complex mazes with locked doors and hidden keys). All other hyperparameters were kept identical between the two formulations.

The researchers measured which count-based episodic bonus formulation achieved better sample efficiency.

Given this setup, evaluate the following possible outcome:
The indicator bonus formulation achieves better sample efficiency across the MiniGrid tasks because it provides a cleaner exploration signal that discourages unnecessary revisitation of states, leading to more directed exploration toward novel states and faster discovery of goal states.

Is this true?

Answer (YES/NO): YES